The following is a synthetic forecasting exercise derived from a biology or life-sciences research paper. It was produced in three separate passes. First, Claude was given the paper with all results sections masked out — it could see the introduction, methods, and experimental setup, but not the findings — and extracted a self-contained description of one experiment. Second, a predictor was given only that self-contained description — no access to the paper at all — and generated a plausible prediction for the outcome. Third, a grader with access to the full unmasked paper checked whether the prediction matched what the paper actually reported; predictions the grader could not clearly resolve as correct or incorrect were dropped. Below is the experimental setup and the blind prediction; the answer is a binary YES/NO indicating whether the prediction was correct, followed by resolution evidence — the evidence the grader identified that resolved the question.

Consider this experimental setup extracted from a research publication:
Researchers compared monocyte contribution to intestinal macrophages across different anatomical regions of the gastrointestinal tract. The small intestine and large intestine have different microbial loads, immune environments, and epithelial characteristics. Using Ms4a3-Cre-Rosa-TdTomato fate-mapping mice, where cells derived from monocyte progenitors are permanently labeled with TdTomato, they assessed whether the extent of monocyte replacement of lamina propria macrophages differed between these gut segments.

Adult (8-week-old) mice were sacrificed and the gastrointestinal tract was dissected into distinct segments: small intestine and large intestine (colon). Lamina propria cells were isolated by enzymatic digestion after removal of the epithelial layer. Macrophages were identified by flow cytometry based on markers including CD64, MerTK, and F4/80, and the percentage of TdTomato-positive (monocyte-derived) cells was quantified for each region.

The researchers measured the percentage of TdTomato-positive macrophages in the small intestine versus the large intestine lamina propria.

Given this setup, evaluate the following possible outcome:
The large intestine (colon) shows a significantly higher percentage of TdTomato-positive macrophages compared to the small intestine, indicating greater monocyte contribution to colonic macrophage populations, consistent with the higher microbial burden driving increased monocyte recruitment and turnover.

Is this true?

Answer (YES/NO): YES